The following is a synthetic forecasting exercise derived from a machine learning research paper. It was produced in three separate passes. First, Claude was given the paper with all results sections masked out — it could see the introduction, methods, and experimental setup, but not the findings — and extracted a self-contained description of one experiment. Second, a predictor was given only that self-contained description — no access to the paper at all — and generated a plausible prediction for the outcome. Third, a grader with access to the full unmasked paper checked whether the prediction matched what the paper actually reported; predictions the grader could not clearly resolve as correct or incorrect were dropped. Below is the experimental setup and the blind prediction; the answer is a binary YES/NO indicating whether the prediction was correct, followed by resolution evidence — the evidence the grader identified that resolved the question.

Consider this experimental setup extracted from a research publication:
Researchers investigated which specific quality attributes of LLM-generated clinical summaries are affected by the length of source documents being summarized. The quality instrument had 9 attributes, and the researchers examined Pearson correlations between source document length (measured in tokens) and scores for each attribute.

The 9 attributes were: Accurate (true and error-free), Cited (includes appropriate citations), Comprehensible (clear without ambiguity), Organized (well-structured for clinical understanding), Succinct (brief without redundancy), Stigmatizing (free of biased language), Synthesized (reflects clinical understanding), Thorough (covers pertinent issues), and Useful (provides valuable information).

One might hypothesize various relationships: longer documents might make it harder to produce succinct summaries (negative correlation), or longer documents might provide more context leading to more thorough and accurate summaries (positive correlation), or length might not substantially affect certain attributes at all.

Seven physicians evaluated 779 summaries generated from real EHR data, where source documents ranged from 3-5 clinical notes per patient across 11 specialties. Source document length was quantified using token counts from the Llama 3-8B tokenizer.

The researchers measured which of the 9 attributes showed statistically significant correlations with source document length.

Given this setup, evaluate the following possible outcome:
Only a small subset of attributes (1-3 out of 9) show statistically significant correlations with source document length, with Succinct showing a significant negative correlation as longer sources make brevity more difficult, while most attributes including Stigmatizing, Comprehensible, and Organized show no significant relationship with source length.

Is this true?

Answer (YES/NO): NO